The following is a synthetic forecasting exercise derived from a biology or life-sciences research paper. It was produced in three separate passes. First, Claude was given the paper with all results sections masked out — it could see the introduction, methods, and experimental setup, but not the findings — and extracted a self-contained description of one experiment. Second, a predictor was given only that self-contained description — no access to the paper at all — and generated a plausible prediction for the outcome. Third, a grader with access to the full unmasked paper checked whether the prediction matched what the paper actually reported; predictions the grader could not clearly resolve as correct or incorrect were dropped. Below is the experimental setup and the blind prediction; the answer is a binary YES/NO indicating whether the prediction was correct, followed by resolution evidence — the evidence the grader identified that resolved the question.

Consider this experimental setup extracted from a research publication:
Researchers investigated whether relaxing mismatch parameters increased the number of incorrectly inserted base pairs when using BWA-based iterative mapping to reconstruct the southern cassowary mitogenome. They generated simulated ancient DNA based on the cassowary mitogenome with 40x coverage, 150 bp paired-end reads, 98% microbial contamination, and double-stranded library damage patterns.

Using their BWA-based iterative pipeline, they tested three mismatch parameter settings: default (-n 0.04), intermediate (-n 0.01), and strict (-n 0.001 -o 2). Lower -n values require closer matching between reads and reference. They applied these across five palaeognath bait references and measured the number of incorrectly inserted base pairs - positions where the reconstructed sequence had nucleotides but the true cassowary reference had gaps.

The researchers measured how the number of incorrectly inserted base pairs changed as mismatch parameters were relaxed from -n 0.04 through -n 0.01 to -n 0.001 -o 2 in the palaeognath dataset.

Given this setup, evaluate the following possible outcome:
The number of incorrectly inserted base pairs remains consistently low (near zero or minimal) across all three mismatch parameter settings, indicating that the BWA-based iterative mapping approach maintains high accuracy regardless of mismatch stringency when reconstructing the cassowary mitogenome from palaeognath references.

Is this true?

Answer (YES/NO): NO